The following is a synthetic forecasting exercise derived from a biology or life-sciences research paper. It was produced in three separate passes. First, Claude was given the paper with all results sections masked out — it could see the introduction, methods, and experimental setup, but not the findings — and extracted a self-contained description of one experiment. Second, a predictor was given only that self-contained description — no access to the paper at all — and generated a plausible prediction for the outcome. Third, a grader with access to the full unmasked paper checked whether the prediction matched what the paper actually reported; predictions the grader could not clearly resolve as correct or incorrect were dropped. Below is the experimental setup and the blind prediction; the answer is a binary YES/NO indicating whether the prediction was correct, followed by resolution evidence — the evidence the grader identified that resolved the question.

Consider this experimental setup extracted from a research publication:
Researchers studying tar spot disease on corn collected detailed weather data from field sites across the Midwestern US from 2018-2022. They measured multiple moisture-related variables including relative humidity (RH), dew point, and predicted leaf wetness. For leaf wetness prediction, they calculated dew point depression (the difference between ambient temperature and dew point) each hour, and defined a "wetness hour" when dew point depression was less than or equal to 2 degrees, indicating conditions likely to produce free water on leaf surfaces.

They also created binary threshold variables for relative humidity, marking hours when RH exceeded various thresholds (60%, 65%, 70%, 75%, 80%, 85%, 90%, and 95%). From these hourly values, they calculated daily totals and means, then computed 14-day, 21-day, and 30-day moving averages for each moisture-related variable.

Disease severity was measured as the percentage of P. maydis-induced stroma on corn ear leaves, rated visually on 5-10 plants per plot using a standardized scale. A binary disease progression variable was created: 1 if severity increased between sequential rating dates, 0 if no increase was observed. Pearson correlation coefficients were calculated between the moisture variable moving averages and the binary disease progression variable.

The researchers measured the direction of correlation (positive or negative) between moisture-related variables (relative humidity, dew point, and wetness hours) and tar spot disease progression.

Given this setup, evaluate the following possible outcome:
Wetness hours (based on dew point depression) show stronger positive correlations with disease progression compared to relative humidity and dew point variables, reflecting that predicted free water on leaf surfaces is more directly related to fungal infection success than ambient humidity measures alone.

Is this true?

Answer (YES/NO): NO